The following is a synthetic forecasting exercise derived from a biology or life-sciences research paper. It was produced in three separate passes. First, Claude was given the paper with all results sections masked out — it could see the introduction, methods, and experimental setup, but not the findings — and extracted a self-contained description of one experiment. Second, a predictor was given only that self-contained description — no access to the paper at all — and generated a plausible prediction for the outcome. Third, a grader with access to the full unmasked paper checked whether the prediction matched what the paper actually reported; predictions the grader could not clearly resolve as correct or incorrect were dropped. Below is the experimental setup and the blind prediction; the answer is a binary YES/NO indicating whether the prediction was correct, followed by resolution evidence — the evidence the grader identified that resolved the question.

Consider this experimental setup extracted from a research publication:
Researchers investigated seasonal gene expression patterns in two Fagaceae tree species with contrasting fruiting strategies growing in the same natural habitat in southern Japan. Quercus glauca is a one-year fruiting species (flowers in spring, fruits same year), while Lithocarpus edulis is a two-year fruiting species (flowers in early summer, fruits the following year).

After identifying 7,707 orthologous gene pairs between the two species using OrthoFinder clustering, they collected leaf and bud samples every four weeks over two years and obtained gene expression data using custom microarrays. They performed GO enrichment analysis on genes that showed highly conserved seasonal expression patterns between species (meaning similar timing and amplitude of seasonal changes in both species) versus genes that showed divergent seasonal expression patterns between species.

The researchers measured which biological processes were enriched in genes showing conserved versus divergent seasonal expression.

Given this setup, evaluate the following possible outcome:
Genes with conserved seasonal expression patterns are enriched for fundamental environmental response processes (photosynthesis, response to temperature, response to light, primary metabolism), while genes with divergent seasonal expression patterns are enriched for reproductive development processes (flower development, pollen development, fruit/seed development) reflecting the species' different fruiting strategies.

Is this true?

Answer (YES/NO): NO